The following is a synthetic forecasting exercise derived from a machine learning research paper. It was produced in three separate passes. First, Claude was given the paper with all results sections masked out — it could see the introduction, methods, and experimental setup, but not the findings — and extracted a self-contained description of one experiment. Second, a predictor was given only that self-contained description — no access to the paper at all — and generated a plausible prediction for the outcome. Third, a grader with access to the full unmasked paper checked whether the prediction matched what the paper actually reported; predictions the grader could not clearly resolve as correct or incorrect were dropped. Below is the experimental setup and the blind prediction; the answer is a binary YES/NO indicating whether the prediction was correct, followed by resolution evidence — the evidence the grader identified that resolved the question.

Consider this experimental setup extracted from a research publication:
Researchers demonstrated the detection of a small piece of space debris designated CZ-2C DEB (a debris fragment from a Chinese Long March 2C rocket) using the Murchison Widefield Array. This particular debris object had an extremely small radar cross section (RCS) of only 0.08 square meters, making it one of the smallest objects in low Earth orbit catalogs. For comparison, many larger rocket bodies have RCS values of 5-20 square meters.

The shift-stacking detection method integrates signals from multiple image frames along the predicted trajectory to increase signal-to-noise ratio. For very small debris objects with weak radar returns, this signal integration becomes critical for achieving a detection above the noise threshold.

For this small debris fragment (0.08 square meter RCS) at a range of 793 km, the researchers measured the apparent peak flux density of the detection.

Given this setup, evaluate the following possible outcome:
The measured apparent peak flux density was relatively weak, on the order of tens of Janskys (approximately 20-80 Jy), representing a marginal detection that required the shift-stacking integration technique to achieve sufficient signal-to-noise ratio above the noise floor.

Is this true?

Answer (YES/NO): NO